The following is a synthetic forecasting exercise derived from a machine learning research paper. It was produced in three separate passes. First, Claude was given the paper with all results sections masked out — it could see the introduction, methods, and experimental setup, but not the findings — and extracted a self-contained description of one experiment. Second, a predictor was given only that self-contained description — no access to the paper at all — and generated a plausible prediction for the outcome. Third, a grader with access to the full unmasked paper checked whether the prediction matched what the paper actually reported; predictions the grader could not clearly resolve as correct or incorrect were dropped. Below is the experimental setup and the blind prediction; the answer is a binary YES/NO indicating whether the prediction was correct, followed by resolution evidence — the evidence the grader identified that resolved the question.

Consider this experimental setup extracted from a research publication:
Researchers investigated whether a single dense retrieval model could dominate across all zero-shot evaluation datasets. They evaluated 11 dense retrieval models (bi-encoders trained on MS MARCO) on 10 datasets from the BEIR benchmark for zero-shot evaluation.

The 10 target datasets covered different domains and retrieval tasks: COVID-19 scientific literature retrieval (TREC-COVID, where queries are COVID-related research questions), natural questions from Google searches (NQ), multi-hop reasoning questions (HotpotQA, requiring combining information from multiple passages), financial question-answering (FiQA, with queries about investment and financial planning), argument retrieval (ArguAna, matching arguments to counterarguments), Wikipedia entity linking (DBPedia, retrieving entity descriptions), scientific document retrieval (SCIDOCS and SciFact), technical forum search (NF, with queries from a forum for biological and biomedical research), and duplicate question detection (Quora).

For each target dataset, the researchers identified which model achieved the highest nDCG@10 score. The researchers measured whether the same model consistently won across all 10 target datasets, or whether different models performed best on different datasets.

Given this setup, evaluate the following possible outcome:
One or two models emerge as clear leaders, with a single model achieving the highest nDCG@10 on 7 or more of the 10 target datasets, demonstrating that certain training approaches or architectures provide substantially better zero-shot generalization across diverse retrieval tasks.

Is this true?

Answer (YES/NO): YES